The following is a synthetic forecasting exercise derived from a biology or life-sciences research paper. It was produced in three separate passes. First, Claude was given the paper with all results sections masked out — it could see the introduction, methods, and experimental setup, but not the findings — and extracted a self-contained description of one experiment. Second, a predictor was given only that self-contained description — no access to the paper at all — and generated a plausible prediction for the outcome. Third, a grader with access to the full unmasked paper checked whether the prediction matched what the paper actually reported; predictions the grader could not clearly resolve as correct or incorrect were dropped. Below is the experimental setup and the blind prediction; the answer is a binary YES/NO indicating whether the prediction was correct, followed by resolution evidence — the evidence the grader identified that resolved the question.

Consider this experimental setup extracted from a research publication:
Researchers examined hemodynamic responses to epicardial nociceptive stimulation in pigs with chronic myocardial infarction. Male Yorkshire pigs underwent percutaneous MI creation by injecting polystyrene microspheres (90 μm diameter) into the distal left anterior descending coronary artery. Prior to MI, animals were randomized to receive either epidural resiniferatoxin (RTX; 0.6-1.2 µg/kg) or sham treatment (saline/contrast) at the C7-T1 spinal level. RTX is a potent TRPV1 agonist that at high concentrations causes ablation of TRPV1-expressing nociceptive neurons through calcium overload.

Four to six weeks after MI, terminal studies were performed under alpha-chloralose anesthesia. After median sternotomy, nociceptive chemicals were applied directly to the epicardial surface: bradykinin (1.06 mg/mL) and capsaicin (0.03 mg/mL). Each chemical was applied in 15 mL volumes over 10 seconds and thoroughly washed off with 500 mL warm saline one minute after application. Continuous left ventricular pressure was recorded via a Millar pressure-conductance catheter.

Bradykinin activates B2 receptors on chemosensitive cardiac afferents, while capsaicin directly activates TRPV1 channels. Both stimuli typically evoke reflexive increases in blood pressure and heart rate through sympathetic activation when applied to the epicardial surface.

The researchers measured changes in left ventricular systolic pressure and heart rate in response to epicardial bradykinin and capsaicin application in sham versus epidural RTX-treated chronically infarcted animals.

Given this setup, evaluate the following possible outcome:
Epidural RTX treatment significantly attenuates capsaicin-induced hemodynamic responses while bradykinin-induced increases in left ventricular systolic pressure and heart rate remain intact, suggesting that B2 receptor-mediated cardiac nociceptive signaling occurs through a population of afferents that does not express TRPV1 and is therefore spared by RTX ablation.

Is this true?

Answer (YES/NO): NO